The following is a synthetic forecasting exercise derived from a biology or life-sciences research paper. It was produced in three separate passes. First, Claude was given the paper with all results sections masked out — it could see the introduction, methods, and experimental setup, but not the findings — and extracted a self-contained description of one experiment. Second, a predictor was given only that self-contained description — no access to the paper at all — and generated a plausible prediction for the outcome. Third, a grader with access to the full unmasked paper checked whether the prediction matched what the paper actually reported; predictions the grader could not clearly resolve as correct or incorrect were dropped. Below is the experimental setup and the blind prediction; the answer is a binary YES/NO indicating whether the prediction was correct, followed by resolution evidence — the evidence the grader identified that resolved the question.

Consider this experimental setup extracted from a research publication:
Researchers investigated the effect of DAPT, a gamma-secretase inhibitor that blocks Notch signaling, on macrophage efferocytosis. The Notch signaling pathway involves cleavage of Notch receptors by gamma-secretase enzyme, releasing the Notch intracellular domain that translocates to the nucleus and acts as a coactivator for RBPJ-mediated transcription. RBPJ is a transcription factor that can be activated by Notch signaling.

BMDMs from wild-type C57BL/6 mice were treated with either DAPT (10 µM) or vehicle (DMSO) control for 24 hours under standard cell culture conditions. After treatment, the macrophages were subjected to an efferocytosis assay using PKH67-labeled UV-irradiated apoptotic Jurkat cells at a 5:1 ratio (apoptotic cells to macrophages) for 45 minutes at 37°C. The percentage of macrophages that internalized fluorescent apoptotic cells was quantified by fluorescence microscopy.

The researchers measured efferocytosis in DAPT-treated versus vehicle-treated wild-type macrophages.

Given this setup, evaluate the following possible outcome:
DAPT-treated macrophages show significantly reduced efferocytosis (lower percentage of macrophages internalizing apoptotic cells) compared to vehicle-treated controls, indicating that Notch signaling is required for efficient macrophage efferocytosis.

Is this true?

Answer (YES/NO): YES